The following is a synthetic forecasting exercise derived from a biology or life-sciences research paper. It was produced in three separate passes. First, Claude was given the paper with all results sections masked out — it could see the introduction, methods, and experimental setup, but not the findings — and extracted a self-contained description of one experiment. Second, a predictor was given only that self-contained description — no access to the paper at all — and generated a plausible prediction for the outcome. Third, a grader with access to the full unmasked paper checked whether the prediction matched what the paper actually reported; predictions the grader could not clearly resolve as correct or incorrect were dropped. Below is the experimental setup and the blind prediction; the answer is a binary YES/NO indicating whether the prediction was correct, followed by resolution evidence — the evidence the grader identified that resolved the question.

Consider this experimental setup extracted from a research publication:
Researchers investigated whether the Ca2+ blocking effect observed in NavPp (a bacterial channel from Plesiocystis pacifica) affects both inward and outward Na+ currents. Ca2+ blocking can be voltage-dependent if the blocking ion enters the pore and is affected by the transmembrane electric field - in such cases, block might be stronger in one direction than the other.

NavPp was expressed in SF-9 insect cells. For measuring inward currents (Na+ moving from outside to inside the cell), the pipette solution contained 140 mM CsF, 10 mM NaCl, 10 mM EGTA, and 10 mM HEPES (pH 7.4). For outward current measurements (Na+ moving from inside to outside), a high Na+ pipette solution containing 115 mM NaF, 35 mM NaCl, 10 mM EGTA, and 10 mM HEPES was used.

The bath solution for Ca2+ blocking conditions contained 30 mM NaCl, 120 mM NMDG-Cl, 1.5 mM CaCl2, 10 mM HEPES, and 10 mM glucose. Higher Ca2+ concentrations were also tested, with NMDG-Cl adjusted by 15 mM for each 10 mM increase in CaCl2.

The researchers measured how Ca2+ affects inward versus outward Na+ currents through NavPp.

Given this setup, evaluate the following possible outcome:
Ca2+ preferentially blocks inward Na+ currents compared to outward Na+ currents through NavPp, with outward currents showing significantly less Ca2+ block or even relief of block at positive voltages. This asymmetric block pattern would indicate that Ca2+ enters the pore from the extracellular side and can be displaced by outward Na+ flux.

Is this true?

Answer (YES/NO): NO